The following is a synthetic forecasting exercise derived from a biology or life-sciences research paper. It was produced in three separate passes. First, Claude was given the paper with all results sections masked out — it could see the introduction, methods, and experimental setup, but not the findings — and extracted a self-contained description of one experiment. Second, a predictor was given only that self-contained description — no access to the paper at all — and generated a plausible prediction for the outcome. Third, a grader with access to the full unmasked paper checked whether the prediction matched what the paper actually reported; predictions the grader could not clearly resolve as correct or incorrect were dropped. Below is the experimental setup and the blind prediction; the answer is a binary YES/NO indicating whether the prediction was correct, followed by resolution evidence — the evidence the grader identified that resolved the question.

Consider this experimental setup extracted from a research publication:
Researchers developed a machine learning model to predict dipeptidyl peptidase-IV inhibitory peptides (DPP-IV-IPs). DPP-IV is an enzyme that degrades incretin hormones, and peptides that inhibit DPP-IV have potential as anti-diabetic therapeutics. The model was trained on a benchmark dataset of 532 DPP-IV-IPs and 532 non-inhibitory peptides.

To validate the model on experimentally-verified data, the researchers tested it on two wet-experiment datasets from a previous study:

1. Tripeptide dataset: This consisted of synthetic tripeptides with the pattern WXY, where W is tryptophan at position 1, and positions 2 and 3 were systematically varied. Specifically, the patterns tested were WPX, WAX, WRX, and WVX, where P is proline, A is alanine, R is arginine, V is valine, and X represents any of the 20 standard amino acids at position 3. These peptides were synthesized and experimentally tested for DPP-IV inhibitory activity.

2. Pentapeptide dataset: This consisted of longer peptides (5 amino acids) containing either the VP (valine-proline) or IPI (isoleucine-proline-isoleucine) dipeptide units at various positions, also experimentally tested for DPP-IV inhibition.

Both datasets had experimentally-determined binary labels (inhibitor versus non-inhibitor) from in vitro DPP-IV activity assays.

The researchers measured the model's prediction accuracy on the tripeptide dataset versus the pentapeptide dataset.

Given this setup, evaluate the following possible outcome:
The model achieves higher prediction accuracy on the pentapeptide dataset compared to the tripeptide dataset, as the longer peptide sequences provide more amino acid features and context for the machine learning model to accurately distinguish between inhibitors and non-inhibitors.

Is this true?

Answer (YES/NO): YES